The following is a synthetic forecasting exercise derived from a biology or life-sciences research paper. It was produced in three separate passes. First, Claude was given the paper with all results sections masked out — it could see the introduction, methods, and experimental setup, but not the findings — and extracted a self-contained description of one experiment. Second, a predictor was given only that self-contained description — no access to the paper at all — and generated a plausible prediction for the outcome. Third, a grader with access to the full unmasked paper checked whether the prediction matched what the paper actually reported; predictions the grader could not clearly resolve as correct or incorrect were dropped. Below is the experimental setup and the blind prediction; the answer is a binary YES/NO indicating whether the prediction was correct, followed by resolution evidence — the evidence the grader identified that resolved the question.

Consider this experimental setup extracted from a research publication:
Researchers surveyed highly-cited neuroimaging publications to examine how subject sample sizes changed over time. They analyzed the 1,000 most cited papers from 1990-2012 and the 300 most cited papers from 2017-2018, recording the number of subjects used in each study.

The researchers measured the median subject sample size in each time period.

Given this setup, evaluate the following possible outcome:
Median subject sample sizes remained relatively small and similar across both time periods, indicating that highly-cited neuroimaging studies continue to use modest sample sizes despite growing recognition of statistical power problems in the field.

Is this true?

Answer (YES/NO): NO